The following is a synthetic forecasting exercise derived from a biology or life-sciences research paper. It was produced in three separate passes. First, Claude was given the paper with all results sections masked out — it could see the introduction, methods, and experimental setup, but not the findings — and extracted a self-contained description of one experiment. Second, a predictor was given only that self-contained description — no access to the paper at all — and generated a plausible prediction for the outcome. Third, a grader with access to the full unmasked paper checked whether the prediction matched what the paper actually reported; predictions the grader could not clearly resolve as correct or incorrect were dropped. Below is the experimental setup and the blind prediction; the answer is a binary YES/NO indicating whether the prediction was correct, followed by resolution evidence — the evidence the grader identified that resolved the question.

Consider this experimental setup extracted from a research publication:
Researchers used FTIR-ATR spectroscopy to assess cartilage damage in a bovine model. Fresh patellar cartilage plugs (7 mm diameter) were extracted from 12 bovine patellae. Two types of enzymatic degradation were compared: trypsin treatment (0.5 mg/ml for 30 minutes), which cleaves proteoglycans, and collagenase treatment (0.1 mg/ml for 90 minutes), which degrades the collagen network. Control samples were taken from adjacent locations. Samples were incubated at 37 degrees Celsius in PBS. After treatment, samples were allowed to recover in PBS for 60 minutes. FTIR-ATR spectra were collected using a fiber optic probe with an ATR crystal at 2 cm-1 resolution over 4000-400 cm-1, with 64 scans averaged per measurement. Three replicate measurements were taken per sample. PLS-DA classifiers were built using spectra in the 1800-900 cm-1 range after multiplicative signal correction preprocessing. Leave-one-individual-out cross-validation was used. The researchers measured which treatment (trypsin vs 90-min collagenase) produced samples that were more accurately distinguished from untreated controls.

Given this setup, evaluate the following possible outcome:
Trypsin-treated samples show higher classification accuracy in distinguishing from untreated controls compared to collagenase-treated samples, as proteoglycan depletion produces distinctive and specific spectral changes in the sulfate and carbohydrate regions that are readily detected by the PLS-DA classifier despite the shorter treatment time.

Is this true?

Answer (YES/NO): NO